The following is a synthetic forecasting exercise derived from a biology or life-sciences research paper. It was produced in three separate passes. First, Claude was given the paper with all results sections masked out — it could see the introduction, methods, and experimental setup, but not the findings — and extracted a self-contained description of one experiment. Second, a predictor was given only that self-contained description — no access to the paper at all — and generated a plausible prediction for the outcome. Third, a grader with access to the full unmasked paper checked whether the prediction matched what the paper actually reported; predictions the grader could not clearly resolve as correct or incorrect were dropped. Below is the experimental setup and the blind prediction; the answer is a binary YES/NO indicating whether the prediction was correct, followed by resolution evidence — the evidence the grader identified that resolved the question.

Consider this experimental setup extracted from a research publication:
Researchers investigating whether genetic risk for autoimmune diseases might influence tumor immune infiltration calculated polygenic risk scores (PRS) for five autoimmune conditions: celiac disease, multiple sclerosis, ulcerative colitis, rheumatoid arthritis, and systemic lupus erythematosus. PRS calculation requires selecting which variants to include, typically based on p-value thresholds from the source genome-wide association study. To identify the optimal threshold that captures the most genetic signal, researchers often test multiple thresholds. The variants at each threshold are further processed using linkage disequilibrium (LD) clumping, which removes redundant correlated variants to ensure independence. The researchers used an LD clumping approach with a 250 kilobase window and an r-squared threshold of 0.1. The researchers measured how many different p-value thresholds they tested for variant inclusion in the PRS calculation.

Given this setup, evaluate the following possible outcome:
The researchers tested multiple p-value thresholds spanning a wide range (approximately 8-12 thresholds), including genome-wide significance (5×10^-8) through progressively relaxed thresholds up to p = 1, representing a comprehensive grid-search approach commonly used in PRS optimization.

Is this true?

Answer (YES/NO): YES